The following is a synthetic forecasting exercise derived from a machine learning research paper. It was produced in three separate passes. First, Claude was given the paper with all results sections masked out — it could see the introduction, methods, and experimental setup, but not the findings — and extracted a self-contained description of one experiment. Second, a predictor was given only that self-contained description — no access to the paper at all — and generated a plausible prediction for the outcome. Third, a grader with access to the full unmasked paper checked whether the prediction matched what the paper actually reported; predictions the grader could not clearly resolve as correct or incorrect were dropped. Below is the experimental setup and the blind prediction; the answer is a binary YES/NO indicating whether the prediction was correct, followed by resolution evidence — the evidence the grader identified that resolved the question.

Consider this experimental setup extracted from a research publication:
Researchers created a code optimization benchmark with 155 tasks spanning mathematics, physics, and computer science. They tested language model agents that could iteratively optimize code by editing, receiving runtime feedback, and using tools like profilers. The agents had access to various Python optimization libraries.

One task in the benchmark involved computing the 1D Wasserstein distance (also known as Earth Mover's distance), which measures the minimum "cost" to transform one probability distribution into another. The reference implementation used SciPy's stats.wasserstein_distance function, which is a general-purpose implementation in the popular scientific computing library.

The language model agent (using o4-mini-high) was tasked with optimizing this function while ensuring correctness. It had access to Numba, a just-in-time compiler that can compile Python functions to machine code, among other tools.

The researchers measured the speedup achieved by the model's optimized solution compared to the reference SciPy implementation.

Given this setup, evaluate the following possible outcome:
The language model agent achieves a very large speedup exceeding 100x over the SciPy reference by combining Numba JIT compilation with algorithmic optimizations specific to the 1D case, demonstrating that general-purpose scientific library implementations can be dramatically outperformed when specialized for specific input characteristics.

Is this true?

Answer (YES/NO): NO